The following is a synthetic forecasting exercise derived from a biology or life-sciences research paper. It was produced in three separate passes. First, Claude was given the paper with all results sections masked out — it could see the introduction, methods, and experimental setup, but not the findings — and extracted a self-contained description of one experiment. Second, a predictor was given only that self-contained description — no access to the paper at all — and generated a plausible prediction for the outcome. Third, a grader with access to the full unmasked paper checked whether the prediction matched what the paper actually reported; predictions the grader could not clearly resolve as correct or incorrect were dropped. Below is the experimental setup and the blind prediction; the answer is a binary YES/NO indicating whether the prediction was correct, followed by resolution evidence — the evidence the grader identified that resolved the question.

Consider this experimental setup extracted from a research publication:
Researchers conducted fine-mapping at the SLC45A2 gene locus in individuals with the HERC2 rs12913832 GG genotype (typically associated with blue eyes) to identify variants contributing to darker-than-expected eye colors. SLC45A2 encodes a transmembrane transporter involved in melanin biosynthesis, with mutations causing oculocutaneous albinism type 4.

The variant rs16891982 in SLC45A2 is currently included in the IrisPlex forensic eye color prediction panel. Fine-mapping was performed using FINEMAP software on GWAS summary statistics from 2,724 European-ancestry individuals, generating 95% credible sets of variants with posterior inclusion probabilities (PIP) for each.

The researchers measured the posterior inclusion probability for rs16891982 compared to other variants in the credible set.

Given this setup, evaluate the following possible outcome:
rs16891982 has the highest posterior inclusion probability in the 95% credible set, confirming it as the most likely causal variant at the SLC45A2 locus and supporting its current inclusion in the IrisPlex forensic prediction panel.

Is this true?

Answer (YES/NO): NO